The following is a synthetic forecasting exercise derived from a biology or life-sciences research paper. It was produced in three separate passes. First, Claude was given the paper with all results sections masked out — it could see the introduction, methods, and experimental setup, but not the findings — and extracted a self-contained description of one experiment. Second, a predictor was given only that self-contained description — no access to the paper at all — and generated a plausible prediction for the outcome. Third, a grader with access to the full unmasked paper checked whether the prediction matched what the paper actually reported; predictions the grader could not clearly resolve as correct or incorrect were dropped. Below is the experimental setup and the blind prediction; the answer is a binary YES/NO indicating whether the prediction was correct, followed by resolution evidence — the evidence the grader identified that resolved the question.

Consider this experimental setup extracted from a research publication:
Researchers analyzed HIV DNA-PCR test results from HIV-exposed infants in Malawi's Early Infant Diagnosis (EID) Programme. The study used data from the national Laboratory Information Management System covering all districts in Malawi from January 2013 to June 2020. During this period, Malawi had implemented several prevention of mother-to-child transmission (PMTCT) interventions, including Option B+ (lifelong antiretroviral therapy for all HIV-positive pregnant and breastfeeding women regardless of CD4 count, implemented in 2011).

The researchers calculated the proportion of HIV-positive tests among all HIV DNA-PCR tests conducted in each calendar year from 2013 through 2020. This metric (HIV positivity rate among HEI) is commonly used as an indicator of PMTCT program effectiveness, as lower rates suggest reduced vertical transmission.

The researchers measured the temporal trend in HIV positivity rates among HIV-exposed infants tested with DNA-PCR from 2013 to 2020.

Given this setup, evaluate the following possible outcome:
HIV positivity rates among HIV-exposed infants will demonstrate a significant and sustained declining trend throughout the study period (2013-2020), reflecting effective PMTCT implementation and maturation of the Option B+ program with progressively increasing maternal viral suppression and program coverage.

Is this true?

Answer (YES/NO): NO